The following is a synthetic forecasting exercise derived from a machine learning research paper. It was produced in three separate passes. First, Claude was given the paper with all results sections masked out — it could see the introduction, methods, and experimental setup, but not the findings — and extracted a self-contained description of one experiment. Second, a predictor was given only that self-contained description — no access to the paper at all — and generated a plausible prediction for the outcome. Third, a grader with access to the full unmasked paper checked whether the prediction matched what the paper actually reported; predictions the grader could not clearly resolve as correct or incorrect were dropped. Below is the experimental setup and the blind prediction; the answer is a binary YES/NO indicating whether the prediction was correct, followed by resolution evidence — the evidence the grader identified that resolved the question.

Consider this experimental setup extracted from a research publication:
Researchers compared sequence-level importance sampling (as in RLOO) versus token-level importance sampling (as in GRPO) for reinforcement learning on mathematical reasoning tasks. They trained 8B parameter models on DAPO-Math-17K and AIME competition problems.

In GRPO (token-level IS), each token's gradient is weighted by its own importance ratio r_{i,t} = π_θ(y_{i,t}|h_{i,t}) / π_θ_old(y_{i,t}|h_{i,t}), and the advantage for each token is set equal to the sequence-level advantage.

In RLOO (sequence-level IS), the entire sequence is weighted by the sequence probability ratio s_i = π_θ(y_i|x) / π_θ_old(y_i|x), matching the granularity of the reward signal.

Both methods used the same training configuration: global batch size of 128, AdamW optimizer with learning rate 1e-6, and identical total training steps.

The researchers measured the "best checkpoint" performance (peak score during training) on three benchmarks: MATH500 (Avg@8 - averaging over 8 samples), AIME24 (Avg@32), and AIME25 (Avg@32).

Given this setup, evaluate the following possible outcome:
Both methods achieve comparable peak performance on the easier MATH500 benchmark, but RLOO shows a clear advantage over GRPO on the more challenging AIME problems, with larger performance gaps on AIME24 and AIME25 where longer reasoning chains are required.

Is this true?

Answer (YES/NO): NO